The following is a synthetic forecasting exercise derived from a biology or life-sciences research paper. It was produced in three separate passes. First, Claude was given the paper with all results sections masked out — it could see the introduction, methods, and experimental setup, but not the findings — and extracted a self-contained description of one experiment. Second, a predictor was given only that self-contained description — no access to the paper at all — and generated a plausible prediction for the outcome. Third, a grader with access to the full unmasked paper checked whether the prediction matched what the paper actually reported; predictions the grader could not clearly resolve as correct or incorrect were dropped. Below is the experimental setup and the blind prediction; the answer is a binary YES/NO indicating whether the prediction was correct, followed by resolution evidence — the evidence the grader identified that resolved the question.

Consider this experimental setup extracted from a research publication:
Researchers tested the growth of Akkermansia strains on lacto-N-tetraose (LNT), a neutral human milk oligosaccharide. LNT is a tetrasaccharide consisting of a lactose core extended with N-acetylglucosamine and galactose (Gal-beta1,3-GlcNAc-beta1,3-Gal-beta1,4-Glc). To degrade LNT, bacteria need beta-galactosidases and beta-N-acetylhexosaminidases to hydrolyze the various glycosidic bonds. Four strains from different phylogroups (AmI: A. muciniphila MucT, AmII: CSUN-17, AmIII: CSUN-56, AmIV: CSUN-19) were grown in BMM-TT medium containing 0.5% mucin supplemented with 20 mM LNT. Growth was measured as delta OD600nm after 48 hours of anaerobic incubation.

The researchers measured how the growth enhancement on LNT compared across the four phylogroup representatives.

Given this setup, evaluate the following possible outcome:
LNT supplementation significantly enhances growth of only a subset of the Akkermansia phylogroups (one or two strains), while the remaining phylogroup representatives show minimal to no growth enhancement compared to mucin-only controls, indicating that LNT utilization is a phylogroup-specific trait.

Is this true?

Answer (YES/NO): NO